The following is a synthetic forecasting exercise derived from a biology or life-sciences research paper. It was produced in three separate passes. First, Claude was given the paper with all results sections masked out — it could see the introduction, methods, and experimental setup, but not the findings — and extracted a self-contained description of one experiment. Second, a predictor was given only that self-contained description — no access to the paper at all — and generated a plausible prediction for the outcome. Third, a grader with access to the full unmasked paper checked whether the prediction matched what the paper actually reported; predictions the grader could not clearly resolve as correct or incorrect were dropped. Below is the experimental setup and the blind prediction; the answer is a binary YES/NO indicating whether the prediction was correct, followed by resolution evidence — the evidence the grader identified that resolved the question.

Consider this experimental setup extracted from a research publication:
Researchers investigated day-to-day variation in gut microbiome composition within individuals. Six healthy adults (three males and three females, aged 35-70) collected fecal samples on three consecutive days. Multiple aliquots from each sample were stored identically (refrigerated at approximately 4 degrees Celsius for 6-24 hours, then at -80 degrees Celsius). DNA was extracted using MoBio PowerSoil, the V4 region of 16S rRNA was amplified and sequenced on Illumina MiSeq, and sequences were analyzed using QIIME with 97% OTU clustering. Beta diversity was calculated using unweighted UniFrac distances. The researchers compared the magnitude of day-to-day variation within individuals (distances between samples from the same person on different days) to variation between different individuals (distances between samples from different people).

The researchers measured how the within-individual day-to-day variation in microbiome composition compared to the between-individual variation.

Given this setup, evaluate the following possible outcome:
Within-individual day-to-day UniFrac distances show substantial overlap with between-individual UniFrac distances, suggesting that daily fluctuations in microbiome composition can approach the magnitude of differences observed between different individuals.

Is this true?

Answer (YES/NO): NO